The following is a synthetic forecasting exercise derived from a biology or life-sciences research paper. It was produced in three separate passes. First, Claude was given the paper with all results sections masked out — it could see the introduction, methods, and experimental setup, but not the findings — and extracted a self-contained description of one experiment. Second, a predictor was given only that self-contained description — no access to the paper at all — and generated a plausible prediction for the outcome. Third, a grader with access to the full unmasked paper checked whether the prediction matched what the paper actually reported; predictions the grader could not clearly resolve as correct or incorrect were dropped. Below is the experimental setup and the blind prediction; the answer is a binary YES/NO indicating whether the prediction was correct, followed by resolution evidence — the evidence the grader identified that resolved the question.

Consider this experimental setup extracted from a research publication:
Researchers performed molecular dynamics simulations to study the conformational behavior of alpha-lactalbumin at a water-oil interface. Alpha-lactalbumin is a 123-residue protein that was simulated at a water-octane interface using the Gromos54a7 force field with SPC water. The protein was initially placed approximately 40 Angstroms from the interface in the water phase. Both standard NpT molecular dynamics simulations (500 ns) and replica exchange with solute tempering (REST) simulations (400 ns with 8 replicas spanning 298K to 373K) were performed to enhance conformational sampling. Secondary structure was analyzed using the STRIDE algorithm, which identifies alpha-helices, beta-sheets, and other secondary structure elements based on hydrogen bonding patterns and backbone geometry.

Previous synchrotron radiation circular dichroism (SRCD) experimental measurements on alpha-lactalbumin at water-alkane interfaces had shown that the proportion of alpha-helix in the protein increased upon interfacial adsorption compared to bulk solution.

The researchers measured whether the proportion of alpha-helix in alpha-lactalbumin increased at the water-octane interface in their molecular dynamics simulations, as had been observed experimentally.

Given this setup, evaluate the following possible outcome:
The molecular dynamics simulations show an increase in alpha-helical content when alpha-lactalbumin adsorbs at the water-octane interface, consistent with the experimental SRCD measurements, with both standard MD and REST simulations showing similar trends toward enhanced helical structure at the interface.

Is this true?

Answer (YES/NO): NO